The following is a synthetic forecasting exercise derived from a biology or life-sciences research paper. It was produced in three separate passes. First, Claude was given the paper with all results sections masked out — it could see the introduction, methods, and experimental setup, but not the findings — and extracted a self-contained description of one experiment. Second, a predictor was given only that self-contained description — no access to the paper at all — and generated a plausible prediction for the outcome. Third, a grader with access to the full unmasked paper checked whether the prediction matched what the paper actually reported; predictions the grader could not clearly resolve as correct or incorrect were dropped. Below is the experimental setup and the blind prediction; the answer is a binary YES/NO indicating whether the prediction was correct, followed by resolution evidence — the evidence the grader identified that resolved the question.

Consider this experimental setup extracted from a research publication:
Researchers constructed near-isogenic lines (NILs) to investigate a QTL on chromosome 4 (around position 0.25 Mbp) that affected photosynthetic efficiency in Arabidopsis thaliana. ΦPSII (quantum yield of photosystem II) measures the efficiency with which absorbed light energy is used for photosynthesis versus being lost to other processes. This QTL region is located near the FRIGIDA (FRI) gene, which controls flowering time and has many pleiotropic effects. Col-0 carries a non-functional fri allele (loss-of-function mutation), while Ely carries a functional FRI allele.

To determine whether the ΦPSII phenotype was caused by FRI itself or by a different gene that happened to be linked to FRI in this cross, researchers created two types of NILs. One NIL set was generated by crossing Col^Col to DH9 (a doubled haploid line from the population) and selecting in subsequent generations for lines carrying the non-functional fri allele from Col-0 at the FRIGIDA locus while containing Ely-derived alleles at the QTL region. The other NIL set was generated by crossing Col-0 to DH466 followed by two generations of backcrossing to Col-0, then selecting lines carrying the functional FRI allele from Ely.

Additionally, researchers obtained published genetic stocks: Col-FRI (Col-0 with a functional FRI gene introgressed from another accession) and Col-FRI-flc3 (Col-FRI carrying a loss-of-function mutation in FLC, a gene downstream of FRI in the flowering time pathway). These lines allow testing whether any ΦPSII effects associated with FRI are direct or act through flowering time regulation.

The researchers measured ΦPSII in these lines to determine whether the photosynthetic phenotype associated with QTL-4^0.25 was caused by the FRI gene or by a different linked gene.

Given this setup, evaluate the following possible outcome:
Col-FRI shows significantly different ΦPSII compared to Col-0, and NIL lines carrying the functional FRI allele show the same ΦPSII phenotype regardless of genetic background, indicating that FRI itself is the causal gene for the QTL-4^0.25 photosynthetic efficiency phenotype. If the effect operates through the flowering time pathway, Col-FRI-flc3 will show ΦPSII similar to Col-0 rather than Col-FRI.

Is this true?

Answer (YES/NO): NO